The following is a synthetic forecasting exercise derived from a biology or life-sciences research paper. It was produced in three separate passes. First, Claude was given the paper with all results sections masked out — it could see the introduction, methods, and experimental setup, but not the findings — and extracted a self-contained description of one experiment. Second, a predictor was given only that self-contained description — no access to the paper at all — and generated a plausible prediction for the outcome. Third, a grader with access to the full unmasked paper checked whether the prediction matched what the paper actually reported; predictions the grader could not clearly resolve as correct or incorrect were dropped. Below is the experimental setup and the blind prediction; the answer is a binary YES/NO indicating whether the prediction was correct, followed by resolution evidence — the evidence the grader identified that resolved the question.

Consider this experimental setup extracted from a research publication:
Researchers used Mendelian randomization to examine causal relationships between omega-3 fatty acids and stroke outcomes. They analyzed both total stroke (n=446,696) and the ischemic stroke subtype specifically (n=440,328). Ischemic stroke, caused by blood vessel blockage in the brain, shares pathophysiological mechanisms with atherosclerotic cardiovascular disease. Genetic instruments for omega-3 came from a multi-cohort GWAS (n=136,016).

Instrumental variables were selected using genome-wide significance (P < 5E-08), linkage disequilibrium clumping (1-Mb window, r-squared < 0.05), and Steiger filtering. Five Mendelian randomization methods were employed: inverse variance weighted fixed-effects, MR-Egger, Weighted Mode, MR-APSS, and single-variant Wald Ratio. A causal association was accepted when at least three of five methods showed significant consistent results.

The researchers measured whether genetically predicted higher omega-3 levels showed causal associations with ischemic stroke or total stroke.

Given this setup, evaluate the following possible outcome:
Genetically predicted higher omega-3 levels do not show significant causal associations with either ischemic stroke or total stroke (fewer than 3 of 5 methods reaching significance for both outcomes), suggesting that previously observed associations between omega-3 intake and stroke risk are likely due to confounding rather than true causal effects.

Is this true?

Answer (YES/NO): NO